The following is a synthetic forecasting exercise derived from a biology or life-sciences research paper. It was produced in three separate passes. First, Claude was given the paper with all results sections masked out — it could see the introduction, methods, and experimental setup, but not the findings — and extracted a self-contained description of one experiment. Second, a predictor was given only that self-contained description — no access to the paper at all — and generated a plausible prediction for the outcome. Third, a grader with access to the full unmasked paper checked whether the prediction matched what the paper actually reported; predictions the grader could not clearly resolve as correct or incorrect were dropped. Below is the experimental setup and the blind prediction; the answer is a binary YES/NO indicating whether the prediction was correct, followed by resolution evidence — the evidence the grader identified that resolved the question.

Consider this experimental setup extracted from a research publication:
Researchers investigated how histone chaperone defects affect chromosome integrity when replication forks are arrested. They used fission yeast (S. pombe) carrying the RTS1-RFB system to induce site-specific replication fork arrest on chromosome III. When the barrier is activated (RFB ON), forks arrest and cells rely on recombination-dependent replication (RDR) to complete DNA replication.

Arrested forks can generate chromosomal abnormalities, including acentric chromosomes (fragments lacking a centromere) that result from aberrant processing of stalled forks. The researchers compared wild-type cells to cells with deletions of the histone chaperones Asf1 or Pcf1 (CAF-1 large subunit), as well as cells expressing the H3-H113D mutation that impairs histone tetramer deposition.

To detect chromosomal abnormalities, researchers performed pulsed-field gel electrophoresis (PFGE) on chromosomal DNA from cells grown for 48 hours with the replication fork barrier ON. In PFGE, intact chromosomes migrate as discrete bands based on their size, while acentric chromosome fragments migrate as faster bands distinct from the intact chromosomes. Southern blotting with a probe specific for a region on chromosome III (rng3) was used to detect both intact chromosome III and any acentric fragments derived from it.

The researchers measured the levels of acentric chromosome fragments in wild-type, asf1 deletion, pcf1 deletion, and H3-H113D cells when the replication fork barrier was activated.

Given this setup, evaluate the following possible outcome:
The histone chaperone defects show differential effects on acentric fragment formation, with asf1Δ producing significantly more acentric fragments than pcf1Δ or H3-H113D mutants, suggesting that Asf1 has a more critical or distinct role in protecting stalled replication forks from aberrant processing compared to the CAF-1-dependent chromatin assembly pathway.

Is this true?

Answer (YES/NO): NO